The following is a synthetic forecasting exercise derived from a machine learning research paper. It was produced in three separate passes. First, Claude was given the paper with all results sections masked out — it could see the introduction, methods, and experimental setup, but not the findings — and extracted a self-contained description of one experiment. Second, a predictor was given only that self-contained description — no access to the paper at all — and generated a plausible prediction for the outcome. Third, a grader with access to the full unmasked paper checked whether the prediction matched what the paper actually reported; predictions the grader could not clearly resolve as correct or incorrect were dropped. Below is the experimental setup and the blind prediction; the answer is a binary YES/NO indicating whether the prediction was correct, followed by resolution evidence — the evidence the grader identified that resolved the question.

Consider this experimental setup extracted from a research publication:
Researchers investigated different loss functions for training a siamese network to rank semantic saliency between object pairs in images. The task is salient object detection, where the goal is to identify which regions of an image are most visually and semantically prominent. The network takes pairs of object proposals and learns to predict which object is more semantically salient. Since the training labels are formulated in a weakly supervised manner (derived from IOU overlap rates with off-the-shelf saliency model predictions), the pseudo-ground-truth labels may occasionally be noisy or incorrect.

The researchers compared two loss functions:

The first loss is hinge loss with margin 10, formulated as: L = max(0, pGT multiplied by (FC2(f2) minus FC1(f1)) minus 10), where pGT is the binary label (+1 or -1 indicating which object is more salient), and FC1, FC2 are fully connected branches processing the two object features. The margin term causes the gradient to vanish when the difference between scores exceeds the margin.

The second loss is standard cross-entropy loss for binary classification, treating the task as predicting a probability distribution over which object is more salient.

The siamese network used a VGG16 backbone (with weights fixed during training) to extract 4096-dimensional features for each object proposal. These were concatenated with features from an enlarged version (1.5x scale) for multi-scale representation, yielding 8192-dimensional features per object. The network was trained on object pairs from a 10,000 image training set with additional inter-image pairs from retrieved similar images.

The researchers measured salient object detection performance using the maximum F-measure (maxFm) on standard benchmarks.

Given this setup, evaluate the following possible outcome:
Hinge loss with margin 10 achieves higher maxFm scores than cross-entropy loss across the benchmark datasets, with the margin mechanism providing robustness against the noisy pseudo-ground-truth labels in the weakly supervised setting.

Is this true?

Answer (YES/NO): NO